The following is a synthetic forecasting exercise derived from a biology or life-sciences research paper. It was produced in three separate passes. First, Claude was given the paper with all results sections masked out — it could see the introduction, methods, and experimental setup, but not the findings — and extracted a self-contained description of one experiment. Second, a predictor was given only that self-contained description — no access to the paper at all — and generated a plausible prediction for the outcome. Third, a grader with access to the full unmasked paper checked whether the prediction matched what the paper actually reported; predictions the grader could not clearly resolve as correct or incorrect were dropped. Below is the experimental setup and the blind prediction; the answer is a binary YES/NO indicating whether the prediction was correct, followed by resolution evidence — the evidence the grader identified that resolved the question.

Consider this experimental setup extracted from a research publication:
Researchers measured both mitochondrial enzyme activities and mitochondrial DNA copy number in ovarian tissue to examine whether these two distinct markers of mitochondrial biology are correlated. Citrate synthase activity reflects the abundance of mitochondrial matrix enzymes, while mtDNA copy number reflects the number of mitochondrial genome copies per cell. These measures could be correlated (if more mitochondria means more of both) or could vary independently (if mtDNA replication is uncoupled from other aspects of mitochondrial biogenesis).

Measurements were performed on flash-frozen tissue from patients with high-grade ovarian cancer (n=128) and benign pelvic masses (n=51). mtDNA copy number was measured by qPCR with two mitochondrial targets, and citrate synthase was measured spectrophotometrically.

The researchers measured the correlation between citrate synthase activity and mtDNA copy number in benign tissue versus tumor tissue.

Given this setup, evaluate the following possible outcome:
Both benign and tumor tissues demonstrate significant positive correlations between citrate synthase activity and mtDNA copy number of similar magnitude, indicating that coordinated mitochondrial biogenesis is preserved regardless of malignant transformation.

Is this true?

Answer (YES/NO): NO